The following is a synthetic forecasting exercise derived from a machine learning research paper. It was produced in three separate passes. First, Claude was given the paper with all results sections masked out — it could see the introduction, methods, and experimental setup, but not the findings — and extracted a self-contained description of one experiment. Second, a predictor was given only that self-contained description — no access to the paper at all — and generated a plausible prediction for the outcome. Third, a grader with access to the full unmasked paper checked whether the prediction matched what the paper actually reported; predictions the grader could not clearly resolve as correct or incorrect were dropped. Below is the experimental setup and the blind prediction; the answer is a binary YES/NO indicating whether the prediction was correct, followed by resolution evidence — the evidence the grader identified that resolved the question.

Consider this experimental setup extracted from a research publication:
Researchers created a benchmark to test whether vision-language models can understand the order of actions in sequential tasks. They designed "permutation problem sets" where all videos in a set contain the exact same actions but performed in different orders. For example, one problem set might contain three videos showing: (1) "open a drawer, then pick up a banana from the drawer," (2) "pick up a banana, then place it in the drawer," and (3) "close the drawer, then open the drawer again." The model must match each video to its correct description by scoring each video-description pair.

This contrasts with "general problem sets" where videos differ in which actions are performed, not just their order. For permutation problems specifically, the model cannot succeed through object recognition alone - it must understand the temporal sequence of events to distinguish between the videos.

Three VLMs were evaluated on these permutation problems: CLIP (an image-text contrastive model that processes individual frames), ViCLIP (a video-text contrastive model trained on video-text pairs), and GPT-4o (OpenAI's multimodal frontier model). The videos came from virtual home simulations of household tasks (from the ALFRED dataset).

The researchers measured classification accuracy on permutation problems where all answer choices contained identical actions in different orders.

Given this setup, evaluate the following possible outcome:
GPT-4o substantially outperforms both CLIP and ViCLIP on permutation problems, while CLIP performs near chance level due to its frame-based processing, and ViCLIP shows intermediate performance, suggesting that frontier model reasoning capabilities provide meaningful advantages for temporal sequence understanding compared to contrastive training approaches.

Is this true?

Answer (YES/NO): NO